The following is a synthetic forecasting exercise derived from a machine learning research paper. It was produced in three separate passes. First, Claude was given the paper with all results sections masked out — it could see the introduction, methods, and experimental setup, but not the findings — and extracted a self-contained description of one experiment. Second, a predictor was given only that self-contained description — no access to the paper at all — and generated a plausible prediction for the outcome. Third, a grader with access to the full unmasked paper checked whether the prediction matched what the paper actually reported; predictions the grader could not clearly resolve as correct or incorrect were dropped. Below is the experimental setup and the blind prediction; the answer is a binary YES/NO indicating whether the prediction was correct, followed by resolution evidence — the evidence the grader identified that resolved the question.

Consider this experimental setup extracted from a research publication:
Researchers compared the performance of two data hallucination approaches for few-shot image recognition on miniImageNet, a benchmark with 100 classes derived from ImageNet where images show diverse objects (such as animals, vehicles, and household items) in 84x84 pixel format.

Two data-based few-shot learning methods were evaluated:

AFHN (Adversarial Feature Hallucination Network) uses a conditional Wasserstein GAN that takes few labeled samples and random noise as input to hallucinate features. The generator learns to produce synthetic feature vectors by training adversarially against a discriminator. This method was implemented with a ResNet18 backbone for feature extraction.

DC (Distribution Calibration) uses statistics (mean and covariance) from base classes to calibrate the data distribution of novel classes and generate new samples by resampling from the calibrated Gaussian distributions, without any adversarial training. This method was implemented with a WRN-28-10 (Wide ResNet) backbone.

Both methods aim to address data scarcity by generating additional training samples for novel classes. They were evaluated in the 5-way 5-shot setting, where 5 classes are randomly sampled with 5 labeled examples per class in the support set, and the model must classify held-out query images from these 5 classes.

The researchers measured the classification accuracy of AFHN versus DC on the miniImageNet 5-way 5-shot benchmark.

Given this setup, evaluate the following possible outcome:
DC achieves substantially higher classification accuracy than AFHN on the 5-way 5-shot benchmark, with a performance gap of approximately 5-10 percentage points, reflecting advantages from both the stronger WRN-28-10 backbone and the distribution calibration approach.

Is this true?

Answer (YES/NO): YES